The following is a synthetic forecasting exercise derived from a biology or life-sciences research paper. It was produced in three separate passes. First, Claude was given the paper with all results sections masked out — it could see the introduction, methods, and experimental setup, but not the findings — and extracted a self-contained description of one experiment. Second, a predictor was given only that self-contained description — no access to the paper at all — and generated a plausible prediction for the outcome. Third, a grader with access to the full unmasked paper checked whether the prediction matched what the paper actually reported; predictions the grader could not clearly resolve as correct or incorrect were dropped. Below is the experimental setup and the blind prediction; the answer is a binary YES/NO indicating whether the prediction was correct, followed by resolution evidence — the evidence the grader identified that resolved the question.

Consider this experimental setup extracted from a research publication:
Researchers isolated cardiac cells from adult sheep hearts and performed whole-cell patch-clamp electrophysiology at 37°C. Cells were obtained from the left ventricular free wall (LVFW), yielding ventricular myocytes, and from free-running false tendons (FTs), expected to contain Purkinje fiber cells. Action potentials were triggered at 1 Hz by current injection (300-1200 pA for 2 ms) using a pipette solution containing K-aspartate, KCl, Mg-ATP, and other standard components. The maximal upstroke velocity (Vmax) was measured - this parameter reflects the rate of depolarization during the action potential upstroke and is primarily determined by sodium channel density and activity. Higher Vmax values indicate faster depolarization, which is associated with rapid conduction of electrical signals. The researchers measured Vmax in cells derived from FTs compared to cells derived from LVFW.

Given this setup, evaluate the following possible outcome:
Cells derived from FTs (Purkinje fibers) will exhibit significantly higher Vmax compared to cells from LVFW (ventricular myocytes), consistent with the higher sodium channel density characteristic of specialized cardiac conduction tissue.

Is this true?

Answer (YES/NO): NO